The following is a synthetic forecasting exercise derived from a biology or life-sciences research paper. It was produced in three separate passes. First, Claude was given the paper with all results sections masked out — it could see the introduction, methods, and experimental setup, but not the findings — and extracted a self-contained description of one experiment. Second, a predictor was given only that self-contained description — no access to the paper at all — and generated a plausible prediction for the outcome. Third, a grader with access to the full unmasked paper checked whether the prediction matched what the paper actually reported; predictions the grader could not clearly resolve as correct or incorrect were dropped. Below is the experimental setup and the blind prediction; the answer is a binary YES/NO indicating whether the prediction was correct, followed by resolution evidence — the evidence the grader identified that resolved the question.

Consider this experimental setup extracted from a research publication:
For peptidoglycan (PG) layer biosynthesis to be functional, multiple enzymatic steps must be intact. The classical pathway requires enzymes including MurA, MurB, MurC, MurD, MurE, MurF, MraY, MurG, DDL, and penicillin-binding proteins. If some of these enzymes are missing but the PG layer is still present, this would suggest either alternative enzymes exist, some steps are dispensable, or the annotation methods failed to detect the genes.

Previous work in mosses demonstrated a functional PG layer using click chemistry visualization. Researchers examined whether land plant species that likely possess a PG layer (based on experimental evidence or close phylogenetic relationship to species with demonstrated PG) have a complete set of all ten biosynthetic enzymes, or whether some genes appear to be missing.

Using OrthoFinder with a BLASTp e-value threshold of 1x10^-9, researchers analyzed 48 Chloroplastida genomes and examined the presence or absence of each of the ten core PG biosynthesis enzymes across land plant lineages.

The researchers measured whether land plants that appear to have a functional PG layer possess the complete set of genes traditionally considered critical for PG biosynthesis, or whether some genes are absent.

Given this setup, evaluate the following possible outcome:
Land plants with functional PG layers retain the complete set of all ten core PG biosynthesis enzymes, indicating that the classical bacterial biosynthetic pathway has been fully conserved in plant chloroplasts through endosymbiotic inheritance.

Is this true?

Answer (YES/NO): NO